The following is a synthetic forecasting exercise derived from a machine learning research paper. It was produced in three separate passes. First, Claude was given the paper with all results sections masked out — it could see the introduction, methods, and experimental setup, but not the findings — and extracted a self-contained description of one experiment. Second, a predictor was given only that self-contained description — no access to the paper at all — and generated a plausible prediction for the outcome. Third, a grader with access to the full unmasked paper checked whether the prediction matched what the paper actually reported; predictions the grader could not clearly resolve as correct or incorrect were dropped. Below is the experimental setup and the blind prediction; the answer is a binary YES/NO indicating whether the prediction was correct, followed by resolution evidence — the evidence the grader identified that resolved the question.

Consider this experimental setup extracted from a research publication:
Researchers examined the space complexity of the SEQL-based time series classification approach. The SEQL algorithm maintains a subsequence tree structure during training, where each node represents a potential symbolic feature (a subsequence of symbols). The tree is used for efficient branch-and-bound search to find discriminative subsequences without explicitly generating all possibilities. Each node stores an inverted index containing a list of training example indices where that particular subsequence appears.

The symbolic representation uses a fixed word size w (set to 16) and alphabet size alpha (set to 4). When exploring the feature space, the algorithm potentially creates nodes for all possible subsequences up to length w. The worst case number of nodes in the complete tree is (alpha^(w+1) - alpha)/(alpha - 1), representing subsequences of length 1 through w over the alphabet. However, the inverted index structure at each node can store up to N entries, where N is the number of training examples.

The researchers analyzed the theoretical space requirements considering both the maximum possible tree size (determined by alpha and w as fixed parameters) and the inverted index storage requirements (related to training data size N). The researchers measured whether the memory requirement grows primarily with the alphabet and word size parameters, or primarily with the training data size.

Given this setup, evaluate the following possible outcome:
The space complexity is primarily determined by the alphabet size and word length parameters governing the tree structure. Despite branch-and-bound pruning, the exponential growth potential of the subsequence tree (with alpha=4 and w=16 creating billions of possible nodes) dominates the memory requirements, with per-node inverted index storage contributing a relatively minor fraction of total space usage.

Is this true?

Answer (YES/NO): NO